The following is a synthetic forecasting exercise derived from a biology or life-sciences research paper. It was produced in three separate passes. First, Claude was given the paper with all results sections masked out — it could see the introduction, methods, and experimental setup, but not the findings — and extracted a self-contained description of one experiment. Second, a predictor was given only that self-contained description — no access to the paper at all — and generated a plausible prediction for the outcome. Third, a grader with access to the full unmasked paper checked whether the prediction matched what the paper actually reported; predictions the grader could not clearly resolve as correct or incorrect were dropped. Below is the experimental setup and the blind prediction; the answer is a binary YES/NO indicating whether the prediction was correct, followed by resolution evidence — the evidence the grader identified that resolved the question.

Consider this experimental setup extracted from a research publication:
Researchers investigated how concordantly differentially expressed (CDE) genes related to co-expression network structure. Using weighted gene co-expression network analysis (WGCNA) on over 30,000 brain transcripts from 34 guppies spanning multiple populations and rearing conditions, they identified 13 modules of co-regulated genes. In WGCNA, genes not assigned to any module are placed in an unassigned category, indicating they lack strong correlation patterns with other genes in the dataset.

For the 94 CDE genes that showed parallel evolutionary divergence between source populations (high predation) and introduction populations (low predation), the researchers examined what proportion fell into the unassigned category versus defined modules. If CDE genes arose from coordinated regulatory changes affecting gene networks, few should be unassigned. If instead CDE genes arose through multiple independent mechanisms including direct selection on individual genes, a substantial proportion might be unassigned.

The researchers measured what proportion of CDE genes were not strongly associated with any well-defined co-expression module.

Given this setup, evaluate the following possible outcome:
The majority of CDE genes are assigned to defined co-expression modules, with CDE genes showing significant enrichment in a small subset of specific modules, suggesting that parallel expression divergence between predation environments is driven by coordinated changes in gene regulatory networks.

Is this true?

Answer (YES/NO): NO